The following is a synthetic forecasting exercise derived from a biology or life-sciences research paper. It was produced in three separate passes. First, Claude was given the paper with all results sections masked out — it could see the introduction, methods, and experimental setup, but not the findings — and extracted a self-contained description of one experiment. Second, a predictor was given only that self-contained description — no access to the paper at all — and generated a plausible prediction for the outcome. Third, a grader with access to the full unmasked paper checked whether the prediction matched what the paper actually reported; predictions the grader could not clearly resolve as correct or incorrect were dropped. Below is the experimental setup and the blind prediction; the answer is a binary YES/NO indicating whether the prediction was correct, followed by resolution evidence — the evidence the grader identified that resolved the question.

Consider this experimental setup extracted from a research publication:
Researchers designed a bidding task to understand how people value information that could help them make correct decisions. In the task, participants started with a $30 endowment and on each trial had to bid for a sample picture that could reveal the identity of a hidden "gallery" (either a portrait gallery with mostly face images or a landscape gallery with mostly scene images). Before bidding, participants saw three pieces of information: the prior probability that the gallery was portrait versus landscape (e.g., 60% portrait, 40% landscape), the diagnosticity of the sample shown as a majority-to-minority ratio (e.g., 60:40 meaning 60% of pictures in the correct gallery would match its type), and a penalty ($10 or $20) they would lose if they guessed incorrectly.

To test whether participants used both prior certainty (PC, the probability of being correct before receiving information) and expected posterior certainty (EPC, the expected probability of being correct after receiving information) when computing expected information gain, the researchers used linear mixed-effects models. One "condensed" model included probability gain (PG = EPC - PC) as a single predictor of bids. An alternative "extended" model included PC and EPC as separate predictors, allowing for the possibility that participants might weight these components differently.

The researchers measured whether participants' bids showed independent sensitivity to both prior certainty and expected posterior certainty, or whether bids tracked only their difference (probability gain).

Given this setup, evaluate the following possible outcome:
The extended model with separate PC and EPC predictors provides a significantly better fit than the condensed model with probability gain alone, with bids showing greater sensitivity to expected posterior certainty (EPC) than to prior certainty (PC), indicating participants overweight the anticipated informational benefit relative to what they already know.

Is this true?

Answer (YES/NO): NO